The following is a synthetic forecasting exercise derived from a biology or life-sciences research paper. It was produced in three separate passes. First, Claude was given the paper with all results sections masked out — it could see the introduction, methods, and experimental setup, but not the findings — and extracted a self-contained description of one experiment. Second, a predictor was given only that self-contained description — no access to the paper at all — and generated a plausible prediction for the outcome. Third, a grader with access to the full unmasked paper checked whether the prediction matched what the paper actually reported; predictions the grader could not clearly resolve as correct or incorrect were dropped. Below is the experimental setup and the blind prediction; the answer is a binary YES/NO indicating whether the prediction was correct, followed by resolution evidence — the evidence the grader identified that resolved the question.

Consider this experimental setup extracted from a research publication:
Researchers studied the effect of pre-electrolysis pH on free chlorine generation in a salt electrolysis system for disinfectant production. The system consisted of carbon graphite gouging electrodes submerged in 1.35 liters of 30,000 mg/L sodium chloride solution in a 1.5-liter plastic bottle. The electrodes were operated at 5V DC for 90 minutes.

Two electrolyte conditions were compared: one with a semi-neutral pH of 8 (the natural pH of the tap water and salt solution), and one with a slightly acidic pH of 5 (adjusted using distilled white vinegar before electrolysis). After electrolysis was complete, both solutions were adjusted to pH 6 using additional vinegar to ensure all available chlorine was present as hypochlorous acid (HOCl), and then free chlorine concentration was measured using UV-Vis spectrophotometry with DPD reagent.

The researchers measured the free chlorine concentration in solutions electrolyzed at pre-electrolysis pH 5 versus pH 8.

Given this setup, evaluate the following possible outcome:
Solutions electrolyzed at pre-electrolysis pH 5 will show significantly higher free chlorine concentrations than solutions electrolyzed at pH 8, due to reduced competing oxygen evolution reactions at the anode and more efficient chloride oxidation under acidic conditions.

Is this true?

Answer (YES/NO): NO